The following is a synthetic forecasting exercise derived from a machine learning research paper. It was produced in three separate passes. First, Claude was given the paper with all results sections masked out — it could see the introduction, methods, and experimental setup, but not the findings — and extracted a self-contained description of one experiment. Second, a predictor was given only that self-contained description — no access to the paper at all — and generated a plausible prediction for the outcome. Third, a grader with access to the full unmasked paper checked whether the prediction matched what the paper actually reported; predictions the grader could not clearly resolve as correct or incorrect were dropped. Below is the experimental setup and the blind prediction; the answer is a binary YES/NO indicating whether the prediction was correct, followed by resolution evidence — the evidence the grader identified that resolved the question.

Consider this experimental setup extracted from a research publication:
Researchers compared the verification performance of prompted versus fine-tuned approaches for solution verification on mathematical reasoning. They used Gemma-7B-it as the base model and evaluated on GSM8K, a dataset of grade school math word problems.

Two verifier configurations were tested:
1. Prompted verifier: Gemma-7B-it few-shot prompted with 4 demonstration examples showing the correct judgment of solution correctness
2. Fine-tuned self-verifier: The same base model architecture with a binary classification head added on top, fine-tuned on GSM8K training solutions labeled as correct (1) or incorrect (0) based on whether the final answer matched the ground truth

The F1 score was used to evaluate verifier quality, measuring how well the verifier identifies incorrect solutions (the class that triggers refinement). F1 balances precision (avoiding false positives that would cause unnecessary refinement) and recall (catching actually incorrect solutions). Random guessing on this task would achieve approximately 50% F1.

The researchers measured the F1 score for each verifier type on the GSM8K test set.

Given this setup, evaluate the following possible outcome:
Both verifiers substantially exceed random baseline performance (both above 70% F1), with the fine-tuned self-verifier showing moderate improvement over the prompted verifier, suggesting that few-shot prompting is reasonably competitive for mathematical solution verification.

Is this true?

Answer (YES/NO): NO